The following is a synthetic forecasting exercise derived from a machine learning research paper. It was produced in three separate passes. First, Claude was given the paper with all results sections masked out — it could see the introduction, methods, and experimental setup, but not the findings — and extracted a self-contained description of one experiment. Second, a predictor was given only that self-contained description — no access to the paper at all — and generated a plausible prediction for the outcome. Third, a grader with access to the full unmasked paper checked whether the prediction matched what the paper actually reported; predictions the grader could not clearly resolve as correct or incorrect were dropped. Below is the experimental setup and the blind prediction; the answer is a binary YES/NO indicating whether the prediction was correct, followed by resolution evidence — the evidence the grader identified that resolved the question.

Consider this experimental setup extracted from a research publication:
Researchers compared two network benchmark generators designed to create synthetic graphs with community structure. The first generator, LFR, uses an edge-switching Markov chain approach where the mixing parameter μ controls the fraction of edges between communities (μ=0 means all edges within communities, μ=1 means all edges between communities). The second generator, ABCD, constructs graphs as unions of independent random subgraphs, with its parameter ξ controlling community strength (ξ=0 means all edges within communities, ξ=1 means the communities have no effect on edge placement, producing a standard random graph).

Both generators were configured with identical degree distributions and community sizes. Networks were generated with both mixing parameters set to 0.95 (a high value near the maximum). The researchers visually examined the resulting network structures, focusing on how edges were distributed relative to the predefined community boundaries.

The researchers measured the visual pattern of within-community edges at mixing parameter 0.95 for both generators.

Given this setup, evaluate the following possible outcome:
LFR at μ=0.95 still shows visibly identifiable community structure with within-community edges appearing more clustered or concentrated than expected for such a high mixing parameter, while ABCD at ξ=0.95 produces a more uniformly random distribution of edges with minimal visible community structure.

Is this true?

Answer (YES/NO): NO